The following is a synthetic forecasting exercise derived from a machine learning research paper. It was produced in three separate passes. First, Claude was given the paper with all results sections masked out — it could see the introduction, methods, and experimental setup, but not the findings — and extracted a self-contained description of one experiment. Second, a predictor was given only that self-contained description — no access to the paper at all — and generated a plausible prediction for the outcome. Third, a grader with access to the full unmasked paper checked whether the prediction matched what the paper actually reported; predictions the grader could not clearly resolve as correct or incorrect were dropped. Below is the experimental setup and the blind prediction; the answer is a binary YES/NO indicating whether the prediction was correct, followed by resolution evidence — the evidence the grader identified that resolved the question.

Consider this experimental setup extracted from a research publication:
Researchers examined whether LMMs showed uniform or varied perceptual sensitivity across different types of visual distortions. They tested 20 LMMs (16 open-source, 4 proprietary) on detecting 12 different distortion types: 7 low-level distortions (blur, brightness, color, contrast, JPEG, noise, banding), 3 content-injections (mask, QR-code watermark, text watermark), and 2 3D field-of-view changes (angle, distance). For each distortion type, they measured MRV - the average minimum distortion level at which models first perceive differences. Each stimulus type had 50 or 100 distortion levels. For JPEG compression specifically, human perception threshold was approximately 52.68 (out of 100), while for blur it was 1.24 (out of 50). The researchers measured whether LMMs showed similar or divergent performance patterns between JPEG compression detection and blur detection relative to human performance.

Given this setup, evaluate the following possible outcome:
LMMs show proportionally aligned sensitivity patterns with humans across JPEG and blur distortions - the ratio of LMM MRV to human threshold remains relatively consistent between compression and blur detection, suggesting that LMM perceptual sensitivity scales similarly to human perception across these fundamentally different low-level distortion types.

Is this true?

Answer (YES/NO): NO